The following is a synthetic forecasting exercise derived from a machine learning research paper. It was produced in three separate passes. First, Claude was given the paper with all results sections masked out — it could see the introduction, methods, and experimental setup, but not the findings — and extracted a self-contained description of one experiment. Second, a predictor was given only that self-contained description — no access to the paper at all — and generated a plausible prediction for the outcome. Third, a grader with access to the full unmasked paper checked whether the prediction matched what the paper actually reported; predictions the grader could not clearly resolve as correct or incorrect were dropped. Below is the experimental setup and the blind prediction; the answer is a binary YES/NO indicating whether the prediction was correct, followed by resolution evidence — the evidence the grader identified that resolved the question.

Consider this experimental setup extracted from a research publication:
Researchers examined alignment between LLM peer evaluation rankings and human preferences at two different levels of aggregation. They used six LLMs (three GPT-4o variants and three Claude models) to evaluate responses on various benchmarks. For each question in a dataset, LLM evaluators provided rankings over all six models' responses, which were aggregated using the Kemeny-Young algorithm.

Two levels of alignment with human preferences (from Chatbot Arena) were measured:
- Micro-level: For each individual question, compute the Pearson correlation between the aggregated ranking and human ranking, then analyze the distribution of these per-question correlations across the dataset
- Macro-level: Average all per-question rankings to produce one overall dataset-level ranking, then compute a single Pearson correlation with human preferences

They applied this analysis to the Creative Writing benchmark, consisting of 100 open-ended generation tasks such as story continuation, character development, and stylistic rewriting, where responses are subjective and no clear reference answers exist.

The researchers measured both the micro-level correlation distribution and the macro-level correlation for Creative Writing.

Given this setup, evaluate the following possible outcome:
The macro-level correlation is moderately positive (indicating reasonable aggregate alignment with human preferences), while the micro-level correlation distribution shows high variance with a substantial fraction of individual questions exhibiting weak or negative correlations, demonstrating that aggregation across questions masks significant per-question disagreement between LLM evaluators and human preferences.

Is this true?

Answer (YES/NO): NO